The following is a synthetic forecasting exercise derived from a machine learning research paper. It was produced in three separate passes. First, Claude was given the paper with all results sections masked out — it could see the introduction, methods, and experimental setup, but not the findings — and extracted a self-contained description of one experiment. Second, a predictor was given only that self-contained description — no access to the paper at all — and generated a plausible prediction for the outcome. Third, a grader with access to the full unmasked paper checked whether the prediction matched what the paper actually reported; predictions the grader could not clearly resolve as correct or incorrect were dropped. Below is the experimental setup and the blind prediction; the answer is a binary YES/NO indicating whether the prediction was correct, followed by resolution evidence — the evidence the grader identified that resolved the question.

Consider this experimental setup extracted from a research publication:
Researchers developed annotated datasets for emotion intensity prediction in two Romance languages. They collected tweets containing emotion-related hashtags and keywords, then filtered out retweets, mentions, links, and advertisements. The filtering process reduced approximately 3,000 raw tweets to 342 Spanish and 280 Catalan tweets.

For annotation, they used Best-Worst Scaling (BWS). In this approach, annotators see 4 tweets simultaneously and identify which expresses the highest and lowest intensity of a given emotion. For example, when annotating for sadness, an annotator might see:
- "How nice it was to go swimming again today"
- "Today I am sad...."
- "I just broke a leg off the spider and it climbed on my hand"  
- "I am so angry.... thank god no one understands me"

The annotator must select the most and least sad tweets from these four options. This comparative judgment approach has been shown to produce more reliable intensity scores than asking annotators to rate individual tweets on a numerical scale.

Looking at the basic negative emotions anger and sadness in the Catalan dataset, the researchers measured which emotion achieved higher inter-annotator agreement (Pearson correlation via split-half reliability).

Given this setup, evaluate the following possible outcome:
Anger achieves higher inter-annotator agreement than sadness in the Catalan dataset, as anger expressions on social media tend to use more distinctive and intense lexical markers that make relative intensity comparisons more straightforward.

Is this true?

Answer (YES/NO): YES